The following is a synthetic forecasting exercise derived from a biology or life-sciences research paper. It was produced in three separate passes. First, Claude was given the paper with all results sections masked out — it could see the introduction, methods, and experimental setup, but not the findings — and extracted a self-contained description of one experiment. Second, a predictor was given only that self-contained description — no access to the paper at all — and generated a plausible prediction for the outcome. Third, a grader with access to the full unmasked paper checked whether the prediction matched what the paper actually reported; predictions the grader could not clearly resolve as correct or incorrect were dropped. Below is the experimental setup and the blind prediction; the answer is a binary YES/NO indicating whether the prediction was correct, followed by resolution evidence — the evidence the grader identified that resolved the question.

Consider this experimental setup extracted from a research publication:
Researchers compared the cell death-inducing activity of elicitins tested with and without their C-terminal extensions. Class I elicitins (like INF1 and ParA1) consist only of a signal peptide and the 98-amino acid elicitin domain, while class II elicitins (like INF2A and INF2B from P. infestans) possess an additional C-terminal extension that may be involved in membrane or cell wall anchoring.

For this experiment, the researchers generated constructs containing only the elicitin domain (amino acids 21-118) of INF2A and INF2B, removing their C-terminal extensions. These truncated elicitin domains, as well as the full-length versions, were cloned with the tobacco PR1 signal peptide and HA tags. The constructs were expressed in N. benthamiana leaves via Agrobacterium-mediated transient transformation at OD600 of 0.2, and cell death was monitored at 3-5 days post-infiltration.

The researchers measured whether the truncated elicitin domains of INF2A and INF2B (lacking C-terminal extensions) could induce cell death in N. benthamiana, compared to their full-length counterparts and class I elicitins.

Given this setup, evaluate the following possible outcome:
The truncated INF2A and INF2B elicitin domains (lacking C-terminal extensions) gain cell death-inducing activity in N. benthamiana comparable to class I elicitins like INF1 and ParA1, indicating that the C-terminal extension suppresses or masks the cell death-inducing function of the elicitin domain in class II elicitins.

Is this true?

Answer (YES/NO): NO